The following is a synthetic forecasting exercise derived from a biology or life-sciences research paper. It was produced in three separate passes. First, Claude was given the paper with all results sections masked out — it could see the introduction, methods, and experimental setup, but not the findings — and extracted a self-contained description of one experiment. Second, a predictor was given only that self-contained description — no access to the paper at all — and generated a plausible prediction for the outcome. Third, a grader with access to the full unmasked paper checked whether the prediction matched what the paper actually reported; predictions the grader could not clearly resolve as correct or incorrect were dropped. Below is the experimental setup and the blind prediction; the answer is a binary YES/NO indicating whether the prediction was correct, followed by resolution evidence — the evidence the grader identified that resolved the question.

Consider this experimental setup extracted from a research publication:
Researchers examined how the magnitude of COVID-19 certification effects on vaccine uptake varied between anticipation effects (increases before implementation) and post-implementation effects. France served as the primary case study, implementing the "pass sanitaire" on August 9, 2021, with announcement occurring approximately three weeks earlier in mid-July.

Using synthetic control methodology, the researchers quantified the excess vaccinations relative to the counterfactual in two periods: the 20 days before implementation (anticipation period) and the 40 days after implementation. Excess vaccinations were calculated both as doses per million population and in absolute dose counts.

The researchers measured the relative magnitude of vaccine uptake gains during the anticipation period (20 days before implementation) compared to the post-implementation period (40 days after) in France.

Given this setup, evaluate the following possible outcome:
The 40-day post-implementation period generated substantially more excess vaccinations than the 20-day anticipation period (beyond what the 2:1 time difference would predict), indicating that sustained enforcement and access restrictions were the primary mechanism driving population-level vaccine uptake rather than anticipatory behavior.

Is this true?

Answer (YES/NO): NO